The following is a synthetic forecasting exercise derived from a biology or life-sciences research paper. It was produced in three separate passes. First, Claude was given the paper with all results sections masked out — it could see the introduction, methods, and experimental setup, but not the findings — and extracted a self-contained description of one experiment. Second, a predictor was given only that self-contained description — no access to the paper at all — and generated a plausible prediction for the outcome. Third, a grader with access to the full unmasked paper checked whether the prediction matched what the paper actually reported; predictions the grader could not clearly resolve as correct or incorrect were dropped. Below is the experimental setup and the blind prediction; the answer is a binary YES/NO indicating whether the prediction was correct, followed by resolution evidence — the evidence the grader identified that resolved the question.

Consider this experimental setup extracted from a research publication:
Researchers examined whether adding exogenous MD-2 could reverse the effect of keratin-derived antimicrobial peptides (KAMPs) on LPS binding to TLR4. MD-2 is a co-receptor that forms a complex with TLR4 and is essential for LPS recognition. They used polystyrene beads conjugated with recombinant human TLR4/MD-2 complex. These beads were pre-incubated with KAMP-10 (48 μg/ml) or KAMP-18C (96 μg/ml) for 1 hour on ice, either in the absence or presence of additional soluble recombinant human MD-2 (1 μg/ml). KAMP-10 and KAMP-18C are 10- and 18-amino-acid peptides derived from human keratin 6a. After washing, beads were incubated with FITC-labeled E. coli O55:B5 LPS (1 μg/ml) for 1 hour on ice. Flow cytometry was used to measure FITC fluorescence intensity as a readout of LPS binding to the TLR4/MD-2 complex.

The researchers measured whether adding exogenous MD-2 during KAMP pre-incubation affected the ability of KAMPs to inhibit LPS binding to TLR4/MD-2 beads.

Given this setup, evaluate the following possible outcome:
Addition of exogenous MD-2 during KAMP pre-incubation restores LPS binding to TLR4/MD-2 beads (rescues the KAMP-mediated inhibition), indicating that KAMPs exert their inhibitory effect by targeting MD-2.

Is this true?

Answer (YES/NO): YES